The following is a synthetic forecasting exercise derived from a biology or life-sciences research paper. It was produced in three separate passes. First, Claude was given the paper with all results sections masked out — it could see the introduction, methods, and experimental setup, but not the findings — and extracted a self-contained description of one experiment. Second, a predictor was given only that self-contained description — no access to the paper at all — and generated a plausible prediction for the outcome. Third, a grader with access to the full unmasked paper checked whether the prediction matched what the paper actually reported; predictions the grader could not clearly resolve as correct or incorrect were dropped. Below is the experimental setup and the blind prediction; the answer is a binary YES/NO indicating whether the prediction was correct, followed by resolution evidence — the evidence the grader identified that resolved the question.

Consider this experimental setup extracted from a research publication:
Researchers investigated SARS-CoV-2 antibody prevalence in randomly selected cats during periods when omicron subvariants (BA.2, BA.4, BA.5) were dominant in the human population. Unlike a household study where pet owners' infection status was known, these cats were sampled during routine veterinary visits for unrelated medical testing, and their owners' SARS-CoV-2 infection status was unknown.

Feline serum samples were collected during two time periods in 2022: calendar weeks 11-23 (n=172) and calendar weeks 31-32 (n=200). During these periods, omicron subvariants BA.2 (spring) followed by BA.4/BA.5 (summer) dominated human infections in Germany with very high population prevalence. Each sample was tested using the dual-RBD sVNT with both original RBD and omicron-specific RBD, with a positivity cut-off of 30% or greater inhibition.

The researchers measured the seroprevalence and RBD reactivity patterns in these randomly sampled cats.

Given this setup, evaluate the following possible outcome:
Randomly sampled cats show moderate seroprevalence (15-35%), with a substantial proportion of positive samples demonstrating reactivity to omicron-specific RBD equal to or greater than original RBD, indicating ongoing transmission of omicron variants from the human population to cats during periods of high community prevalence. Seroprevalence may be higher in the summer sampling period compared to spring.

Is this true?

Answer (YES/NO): NO